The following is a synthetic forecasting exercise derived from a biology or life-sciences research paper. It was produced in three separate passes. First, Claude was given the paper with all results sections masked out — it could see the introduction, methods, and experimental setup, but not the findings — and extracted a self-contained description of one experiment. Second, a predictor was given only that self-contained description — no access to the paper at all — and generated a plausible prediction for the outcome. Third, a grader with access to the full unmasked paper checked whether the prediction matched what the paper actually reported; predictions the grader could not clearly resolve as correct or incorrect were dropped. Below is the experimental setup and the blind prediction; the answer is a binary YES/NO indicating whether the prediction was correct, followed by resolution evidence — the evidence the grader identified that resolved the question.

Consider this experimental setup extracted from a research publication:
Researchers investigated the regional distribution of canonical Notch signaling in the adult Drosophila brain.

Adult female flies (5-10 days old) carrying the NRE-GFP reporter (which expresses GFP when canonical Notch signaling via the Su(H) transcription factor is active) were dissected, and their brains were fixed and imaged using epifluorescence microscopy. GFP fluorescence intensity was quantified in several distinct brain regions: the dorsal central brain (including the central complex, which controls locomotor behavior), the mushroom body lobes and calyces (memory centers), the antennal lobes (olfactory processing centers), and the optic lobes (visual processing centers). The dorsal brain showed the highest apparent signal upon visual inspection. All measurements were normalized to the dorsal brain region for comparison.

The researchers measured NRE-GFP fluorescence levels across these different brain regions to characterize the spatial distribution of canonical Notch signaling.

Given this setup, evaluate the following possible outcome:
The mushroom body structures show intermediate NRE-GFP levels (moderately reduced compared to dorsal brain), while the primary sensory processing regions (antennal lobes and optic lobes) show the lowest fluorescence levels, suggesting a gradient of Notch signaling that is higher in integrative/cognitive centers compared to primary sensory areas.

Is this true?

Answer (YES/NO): NO